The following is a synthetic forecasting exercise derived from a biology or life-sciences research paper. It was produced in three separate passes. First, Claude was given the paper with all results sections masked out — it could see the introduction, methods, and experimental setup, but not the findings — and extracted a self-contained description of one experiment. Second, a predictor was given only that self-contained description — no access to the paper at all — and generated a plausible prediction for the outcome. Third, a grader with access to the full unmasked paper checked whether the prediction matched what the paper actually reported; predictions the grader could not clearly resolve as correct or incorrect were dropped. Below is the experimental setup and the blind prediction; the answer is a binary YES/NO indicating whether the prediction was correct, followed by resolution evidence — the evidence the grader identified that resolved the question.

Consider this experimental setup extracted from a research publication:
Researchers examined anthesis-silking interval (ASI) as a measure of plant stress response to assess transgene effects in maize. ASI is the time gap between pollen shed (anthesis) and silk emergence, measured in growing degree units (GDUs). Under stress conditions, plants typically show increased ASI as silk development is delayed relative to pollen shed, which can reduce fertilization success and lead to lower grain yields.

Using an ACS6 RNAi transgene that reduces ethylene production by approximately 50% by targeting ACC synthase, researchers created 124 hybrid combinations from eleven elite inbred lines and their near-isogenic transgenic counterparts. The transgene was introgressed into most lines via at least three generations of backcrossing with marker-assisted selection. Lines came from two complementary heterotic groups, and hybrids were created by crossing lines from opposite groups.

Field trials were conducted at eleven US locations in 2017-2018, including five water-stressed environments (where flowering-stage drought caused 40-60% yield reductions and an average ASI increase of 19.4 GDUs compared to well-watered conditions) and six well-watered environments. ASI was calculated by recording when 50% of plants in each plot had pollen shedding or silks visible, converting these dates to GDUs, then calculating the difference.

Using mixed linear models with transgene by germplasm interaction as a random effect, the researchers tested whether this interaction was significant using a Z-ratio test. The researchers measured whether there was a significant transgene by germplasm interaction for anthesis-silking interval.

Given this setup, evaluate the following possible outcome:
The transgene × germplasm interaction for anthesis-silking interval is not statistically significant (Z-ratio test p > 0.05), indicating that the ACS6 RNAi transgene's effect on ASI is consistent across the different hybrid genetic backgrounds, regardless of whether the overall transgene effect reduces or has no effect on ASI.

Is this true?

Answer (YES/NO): YES